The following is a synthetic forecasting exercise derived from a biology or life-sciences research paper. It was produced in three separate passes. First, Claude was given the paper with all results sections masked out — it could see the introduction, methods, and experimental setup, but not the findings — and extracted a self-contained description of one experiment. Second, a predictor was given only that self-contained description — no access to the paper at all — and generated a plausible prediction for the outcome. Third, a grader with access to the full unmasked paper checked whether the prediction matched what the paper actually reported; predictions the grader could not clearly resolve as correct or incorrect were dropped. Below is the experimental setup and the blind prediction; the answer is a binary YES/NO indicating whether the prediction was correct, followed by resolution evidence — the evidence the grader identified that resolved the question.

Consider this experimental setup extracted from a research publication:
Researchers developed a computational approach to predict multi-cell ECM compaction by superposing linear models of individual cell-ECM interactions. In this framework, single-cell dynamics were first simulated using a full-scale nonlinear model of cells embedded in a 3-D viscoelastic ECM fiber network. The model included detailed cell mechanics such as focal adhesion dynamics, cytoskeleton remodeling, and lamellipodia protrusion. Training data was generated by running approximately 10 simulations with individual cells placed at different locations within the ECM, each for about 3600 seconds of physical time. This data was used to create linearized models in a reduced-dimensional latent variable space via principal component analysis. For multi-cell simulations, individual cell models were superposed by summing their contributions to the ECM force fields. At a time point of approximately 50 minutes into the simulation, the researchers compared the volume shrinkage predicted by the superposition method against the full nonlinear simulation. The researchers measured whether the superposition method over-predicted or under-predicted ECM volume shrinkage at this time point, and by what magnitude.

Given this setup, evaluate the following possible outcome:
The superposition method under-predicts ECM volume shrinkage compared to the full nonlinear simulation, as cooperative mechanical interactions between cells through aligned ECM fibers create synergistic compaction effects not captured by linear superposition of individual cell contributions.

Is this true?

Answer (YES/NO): NO